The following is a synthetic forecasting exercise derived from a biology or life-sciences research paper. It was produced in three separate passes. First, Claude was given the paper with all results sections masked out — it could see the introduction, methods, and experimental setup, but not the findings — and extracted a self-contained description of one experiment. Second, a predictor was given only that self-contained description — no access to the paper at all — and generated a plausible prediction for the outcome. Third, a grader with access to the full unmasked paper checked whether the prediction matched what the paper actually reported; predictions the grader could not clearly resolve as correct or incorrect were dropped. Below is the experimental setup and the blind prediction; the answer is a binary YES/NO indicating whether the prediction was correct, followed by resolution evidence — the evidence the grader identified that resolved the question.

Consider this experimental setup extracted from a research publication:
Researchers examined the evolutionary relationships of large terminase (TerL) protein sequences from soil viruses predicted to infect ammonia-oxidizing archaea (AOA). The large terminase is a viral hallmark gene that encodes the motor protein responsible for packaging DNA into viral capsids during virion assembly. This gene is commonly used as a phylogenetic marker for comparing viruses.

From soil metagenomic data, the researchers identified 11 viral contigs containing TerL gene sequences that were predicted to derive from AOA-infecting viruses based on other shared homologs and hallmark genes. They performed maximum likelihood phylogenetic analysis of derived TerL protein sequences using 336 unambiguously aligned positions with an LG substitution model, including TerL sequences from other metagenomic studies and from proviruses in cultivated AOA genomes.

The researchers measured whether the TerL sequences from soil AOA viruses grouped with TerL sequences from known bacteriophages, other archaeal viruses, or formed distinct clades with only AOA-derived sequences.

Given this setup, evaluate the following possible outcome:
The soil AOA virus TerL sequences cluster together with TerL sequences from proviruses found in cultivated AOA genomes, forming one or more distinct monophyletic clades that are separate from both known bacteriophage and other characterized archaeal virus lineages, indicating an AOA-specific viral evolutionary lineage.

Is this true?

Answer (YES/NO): YES